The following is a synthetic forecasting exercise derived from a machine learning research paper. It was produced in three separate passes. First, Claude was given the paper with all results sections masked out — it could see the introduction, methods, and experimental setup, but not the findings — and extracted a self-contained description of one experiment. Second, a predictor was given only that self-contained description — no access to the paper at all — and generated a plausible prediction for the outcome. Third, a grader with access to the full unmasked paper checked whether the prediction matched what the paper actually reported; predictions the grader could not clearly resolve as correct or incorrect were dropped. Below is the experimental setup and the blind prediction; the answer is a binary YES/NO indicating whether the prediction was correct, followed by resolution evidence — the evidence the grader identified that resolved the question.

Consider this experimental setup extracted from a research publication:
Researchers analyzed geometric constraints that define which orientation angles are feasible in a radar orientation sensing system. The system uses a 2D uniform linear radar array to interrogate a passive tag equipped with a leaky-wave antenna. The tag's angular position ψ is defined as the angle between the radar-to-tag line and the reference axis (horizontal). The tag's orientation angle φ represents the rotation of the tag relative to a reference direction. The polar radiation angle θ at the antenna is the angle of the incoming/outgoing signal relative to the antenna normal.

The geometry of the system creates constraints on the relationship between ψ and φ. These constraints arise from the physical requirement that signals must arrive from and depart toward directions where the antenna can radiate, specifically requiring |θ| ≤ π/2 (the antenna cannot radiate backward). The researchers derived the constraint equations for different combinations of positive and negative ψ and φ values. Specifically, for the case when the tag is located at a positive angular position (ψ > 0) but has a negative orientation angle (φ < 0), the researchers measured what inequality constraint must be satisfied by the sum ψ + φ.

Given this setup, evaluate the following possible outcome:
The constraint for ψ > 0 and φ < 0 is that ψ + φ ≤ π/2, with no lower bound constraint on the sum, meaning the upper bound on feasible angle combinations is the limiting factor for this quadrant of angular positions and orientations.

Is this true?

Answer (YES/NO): NO